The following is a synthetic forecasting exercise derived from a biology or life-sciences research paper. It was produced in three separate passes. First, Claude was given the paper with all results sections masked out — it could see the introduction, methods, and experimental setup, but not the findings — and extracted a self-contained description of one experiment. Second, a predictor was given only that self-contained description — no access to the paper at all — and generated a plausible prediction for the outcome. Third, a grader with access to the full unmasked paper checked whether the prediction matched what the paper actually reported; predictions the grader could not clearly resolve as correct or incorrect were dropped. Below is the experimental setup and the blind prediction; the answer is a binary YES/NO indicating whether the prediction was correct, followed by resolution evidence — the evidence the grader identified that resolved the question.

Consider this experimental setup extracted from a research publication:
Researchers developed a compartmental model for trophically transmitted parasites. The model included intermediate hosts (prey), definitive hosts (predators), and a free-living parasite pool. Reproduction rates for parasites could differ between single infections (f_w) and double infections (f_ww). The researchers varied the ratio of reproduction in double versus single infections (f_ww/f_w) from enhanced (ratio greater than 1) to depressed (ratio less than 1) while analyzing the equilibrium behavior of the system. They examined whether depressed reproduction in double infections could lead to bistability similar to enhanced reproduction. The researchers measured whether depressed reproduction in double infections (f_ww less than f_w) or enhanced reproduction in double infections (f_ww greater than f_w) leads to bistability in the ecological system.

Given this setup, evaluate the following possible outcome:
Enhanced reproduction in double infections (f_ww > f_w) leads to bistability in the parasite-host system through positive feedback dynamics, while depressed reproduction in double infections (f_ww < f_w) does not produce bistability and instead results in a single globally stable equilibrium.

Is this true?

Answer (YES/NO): NO